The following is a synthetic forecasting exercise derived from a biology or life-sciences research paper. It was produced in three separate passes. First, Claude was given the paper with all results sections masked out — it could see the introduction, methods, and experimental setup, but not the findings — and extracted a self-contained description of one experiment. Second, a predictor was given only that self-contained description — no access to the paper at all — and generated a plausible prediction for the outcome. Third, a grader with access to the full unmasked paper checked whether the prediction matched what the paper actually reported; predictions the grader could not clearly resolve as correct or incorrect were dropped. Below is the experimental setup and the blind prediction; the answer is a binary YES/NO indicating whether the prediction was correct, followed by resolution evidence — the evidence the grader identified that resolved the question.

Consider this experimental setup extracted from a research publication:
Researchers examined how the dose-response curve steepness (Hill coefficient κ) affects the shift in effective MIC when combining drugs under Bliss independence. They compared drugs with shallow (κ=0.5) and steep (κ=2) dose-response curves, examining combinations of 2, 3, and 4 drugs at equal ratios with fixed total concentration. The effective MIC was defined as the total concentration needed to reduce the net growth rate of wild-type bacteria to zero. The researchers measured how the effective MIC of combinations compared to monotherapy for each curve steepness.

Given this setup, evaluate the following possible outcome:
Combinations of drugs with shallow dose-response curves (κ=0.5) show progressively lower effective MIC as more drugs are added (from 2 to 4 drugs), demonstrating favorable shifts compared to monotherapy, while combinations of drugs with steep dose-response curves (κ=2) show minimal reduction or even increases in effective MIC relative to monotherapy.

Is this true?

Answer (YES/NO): YES